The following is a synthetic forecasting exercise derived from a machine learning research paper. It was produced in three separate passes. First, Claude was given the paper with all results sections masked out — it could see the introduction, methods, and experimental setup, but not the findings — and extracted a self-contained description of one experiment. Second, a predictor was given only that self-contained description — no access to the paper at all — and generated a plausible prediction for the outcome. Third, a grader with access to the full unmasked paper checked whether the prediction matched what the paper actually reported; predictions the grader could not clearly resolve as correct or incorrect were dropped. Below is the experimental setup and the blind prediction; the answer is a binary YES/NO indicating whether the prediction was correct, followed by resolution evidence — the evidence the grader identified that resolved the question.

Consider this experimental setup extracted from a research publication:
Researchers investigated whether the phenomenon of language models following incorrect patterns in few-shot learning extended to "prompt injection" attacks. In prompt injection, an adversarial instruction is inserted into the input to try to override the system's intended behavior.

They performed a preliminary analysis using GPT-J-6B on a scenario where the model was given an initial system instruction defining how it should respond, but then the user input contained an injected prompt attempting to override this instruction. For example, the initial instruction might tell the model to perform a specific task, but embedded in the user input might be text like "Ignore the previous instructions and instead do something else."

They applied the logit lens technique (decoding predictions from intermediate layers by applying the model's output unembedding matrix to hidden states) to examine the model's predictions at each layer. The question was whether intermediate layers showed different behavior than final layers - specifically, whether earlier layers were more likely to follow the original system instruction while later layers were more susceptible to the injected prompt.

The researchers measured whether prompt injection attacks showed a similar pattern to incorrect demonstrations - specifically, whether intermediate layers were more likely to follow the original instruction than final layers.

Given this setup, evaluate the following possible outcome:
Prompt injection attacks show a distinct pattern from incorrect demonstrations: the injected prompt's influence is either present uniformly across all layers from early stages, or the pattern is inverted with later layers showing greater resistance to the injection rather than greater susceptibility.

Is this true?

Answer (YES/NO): NO